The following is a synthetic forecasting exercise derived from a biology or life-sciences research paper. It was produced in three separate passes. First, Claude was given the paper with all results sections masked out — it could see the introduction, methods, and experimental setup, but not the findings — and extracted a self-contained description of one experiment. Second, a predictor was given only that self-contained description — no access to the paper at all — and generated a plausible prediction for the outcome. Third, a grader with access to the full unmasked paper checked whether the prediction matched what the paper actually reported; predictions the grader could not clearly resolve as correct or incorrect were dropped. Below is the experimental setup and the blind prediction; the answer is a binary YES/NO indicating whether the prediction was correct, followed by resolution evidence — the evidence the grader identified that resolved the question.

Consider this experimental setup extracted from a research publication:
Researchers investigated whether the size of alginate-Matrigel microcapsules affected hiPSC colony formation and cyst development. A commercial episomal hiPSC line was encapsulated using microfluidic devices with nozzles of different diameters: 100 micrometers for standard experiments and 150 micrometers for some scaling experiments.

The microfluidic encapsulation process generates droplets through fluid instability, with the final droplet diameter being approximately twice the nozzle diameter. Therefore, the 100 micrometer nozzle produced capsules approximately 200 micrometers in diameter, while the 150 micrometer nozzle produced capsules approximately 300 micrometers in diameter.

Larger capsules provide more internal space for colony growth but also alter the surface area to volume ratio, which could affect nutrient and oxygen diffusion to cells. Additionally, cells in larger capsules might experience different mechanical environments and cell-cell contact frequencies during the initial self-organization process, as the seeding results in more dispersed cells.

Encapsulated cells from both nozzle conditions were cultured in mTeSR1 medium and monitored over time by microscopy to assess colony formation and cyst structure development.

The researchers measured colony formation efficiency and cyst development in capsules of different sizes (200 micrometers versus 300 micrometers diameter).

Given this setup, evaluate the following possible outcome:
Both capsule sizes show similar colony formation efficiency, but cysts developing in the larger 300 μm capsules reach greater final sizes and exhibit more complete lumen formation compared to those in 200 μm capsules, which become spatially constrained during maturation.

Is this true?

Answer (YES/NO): NO